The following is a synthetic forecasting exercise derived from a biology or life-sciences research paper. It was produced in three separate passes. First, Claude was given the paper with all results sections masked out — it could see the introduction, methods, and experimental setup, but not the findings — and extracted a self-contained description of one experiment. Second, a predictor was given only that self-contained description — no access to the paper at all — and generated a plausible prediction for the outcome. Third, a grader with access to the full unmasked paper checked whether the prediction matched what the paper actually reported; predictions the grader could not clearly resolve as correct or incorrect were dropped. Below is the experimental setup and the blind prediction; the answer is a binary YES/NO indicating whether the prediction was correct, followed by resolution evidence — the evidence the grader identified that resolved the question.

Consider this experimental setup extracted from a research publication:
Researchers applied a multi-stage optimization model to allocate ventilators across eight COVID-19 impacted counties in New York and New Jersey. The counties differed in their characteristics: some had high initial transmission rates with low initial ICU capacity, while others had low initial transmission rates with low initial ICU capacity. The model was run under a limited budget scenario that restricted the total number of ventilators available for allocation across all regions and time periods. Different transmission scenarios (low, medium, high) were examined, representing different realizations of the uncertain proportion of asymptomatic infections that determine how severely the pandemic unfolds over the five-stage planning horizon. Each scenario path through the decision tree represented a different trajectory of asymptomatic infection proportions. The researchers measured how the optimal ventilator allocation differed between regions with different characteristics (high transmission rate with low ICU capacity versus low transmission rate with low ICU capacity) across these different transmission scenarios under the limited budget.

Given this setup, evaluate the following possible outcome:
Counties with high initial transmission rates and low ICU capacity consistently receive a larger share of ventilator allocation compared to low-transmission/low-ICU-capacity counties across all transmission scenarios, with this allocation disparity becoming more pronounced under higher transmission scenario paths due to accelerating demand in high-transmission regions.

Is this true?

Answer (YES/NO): NO